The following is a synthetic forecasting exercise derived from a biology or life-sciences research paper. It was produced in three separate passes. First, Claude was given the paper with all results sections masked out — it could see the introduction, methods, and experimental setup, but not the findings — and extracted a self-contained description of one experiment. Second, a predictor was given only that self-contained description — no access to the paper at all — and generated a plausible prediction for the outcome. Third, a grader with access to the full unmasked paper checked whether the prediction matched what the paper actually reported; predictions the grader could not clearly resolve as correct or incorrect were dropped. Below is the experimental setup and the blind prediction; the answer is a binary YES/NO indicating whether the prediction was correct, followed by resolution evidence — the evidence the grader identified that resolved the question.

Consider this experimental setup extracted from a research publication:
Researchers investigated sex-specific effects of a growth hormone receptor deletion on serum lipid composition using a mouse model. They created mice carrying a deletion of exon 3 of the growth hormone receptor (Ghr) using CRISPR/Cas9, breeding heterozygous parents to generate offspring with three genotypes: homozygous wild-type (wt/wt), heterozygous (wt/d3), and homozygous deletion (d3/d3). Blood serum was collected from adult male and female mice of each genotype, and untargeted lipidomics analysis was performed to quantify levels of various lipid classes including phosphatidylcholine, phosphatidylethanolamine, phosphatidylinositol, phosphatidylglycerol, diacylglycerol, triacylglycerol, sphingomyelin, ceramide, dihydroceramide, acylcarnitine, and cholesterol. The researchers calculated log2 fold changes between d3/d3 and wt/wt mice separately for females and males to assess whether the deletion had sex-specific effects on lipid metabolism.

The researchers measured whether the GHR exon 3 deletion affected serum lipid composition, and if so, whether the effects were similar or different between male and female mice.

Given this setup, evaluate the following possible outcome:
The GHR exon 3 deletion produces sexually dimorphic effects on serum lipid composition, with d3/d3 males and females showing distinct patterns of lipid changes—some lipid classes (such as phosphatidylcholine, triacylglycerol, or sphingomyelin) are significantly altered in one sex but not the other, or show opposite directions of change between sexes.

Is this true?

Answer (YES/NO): YES